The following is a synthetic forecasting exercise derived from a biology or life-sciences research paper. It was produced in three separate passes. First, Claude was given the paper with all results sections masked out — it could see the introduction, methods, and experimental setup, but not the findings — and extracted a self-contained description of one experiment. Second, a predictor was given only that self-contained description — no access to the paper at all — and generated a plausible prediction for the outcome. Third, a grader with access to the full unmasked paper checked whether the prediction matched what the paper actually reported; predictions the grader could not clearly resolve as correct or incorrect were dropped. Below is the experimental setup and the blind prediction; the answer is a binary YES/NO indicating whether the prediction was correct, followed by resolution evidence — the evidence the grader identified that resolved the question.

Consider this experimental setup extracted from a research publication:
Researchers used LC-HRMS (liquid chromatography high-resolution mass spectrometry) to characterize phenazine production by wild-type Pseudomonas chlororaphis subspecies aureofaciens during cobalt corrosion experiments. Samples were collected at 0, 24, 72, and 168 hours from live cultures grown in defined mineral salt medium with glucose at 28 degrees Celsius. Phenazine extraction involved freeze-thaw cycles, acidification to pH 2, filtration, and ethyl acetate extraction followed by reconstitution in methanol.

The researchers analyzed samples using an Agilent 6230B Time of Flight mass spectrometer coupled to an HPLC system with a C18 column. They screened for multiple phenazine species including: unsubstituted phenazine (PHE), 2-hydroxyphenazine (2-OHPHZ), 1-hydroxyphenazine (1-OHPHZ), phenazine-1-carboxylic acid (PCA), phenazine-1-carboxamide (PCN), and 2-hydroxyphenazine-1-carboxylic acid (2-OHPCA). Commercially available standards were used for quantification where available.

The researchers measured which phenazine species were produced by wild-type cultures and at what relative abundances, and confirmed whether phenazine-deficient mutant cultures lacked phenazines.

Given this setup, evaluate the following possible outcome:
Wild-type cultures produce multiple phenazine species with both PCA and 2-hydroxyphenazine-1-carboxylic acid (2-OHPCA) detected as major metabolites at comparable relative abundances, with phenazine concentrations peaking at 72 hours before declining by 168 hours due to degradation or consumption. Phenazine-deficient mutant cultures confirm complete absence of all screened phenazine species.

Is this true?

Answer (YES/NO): NO